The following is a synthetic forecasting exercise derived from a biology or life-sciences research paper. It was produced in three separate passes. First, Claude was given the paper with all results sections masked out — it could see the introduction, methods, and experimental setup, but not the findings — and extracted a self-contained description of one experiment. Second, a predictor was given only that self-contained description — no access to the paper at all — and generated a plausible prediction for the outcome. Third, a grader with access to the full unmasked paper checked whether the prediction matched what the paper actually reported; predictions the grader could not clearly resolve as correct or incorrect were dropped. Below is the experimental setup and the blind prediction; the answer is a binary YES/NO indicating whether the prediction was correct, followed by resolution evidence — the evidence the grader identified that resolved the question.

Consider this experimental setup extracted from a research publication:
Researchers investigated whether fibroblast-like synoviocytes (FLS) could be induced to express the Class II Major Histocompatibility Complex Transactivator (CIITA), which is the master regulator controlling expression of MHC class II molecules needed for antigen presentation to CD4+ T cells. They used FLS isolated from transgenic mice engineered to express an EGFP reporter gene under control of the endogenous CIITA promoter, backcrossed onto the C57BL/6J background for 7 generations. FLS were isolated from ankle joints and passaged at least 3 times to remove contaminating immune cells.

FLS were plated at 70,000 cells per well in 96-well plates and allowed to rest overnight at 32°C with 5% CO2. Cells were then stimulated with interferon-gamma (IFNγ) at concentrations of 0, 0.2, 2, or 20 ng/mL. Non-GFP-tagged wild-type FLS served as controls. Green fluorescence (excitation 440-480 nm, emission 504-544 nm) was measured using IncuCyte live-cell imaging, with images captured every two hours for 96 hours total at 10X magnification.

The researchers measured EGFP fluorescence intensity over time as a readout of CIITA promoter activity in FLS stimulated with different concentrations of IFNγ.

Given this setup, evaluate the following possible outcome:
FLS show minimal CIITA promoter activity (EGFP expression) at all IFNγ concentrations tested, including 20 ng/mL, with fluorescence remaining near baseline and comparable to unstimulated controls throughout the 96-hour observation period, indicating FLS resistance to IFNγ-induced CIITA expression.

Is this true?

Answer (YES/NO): NO